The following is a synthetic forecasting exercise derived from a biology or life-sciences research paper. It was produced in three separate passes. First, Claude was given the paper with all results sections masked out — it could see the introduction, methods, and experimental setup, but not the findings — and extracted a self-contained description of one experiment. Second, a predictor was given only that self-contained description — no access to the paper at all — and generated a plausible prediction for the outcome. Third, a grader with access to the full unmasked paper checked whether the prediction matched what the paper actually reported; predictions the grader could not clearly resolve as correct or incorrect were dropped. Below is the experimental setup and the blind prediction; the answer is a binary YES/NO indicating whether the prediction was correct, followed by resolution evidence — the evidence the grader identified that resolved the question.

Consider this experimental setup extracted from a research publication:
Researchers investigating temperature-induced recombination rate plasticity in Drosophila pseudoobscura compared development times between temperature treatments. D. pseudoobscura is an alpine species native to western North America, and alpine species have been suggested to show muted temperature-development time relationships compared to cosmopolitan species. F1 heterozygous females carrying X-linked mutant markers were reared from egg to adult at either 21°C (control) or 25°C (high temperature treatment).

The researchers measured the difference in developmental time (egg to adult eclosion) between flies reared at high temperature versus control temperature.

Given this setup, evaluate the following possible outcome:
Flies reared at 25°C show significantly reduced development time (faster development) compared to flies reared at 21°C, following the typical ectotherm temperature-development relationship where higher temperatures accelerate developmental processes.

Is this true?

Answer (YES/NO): YES